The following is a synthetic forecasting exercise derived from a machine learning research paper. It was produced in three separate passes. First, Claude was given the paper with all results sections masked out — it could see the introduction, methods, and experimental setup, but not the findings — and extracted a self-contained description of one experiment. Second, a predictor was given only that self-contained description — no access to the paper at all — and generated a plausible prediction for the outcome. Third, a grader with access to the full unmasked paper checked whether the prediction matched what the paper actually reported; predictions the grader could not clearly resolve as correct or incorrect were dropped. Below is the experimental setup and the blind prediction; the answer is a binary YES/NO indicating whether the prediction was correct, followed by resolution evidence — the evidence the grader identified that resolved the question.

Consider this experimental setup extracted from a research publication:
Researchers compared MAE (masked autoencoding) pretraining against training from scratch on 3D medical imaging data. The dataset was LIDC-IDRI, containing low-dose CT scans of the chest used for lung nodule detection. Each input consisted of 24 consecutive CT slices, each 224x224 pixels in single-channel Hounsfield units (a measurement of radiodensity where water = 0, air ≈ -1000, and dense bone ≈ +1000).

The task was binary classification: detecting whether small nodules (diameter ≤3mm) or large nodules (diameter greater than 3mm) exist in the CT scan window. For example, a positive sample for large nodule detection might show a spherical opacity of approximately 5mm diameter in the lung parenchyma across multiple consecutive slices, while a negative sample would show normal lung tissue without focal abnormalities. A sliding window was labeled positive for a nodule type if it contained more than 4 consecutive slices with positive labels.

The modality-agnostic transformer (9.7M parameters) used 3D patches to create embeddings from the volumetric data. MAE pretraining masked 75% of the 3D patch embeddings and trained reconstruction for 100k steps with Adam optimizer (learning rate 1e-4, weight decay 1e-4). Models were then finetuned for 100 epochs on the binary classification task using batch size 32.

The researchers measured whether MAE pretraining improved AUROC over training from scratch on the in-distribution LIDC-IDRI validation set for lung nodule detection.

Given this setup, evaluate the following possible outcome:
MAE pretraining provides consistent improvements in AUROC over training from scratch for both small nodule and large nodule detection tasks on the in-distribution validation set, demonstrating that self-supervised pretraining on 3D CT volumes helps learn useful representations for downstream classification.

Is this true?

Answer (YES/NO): NO